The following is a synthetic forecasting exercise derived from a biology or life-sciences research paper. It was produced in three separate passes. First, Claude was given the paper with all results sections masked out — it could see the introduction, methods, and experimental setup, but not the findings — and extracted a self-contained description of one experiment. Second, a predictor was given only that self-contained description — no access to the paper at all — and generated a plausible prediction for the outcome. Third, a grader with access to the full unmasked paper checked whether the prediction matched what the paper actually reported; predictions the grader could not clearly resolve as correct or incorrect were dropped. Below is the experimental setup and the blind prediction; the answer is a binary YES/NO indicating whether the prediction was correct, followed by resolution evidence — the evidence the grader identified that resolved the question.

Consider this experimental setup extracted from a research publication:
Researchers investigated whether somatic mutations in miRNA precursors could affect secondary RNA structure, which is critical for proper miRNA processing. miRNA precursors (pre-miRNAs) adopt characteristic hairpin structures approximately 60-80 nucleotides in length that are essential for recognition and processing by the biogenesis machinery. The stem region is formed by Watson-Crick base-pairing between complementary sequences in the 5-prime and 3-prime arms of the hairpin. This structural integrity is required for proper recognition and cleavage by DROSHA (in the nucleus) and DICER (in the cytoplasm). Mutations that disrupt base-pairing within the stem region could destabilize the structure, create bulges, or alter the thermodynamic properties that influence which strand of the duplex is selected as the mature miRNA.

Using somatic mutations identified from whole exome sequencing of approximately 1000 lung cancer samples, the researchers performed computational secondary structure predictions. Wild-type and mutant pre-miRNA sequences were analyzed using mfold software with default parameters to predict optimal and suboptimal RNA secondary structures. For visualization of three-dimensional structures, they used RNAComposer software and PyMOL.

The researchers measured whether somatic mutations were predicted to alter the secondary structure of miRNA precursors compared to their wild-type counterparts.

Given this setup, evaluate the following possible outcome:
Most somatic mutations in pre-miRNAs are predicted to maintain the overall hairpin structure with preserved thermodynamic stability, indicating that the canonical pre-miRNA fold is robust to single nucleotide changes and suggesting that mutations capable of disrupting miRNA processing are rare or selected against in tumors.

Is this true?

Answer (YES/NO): YES